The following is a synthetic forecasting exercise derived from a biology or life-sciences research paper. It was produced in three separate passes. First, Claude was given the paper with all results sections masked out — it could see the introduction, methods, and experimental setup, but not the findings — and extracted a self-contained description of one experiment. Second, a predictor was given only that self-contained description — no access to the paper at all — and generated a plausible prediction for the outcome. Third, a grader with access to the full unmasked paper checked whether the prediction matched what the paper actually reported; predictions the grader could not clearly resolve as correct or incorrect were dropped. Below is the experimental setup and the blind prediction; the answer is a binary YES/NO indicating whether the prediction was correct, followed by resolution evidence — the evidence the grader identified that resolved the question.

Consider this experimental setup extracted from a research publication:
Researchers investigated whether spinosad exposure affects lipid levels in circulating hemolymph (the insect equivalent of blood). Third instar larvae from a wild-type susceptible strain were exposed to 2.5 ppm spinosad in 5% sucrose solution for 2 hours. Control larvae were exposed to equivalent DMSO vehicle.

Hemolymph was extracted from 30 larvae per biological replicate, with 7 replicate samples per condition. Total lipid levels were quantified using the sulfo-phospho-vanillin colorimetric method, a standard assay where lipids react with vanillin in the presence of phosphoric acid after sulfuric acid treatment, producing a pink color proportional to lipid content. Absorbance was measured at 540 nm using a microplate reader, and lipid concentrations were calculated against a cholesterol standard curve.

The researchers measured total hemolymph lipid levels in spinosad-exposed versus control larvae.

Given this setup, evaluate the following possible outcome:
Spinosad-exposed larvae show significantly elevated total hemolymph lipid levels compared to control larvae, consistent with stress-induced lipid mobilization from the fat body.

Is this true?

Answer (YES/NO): YES